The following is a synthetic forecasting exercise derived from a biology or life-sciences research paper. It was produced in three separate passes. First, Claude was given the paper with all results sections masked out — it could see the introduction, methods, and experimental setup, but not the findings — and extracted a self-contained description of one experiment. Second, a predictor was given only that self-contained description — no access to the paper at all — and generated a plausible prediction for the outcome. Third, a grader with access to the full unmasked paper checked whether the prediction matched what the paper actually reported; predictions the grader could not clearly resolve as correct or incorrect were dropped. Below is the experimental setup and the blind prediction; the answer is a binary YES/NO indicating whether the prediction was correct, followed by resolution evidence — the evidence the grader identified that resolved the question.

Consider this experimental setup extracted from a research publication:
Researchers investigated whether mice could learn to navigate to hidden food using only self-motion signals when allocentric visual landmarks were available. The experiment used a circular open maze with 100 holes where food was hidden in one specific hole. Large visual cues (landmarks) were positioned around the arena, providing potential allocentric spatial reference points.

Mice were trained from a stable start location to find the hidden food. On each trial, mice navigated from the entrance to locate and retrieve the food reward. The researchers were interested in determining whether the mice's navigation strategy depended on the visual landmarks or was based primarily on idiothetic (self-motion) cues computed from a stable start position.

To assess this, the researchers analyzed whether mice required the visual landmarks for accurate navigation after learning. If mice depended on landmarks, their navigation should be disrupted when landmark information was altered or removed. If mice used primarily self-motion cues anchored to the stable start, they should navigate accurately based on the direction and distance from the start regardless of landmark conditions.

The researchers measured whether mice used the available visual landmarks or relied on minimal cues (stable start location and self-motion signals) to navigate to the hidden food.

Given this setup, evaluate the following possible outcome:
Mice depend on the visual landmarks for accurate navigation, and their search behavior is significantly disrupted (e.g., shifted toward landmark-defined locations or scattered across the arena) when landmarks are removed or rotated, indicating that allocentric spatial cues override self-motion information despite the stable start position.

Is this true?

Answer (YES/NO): NO